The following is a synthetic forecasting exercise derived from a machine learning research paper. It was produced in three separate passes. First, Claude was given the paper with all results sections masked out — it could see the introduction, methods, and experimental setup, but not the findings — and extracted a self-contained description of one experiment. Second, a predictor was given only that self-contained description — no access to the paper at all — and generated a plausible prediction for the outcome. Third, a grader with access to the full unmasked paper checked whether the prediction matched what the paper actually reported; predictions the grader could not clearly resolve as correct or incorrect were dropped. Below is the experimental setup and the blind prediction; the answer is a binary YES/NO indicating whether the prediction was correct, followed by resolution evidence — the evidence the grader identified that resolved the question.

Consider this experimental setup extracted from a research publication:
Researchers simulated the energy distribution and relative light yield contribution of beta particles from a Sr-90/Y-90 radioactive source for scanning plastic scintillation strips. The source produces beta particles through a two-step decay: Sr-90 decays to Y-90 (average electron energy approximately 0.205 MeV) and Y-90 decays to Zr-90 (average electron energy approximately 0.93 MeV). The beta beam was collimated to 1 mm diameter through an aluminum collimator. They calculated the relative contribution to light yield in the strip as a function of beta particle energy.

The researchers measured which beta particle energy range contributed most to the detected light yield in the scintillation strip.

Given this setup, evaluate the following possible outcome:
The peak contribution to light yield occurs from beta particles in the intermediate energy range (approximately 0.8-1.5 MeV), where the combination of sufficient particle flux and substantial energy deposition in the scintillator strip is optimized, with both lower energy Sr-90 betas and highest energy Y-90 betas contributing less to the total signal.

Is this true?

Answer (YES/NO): NO